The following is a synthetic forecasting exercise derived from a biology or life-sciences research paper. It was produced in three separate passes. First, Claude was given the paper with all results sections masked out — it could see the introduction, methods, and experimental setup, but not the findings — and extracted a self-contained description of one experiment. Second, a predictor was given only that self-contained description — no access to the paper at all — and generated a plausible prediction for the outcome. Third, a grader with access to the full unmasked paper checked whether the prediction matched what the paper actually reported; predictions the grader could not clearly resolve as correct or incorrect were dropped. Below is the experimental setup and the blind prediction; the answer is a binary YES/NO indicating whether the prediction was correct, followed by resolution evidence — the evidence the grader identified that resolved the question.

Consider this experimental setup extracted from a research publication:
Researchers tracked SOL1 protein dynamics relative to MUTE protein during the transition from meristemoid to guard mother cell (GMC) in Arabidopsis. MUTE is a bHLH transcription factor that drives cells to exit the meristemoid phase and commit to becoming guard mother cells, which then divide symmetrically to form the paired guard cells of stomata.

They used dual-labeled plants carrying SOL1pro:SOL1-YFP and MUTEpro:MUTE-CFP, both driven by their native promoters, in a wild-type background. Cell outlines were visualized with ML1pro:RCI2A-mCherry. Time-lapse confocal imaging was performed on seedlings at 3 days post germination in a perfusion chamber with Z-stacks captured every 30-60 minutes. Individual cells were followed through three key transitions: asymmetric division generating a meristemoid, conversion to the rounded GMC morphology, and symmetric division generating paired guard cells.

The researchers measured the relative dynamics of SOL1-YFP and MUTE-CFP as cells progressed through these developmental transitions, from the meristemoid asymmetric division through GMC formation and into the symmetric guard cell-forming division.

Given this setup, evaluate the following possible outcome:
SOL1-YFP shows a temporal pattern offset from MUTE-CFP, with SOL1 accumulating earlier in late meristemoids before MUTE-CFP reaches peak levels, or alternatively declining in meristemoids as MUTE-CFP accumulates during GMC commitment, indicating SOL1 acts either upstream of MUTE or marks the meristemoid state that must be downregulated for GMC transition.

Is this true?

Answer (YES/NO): YES